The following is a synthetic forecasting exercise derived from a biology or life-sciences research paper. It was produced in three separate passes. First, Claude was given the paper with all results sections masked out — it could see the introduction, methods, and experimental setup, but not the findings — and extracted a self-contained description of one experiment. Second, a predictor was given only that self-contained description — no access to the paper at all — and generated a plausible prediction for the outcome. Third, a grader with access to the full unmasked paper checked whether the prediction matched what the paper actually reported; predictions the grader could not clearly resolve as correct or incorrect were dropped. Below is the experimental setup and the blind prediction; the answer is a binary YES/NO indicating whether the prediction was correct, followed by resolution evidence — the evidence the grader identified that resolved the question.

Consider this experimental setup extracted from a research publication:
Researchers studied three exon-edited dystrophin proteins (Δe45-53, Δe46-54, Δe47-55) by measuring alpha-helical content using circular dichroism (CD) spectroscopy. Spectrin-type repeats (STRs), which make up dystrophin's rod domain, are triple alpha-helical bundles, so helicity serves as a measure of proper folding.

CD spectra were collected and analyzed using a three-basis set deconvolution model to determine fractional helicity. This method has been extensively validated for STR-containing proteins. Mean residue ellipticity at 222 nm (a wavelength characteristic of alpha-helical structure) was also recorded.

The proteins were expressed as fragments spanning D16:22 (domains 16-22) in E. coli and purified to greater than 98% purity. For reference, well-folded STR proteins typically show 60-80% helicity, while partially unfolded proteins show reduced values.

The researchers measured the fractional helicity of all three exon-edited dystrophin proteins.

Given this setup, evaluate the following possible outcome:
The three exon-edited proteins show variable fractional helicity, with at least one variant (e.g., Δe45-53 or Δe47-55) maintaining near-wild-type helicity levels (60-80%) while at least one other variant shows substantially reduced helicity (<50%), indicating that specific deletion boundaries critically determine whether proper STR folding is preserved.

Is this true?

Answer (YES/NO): YES